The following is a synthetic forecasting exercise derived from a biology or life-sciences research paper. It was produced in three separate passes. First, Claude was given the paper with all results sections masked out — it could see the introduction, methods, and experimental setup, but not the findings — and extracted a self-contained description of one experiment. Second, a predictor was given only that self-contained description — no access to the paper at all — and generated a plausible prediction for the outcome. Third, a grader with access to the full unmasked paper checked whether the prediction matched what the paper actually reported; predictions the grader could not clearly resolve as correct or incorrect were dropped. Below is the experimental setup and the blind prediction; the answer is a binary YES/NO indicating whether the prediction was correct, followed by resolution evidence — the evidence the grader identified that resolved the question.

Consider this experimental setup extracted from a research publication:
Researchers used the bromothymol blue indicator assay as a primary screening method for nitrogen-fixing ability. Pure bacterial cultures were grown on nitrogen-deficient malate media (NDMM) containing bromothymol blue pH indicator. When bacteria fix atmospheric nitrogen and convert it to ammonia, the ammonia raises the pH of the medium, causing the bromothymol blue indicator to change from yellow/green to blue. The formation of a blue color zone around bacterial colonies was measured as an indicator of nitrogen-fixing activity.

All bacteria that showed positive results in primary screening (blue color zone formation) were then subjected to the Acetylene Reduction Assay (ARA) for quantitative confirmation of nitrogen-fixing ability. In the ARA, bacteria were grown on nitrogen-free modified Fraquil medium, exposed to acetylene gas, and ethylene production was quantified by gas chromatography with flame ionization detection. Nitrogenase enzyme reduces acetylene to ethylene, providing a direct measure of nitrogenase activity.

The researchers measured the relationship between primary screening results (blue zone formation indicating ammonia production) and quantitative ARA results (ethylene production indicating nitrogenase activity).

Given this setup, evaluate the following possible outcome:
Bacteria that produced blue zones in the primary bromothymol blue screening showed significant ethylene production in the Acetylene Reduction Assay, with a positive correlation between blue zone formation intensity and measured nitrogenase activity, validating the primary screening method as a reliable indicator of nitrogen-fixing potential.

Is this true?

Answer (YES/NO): NO